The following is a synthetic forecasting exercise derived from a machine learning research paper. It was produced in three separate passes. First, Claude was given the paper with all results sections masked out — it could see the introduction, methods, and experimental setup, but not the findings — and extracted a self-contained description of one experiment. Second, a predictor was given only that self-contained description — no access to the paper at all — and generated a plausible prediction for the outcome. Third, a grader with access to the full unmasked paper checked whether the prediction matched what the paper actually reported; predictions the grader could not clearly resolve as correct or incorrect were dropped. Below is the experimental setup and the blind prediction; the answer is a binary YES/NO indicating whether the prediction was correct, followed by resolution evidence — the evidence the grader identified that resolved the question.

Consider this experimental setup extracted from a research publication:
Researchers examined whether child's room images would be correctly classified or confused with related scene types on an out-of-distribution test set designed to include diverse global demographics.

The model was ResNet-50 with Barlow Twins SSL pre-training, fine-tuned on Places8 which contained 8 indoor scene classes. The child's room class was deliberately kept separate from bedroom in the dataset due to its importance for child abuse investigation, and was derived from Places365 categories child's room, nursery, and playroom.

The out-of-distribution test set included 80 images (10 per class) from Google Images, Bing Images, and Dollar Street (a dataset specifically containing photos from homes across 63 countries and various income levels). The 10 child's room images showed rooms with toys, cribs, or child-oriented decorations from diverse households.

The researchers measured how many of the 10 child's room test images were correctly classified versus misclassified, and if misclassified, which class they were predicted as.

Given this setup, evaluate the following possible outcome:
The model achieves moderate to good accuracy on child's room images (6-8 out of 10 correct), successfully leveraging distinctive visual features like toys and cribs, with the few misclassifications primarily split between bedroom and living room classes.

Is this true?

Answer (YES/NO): NO